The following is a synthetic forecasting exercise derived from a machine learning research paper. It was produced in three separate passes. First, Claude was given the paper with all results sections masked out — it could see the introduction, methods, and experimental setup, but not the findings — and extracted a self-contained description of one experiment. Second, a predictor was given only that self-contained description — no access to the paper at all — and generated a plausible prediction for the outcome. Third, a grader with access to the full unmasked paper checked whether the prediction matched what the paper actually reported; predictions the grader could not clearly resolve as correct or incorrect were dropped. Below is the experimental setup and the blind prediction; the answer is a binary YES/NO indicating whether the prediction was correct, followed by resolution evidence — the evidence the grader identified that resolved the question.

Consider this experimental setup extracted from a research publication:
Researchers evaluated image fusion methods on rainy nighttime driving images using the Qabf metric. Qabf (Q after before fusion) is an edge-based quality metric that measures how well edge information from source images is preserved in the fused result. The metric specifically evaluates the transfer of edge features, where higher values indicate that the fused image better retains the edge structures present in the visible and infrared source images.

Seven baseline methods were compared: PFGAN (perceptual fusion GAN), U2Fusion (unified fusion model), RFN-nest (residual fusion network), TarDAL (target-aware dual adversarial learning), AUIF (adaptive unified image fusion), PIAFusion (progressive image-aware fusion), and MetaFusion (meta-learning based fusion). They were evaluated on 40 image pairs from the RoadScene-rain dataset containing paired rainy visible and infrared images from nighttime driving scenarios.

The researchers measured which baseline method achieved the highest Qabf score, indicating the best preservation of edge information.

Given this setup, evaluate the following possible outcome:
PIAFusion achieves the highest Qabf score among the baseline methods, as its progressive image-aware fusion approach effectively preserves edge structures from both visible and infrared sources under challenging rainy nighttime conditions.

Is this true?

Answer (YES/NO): NO